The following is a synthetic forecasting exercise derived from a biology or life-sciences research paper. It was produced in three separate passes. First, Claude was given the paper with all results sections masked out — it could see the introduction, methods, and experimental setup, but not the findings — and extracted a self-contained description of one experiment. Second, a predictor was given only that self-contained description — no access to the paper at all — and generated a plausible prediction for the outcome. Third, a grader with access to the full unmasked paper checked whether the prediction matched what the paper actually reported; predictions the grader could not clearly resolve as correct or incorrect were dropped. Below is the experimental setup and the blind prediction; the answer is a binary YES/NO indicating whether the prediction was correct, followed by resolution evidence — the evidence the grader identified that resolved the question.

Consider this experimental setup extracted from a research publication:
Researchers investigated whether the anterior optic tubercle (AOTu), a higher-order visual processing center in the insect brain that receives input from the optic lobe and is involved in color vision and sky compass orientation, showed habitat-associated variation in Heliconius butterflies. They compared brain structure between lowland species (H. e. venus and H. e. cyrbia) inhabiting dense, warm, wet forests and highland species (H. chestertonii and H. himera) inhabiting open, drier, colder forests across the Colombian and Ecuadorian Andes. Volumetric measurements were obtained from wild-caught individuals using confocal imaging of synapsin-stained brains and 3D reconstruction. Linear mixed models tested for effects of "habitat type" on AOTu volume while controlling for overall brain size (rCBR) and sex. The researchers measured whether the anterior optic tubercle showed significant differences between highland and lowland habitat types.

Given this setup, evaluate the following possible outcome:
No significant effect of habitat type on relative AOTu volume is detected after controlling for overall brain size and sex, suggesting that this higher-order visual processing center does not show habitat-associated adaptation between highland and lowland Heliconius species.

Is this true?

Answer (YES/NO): YES